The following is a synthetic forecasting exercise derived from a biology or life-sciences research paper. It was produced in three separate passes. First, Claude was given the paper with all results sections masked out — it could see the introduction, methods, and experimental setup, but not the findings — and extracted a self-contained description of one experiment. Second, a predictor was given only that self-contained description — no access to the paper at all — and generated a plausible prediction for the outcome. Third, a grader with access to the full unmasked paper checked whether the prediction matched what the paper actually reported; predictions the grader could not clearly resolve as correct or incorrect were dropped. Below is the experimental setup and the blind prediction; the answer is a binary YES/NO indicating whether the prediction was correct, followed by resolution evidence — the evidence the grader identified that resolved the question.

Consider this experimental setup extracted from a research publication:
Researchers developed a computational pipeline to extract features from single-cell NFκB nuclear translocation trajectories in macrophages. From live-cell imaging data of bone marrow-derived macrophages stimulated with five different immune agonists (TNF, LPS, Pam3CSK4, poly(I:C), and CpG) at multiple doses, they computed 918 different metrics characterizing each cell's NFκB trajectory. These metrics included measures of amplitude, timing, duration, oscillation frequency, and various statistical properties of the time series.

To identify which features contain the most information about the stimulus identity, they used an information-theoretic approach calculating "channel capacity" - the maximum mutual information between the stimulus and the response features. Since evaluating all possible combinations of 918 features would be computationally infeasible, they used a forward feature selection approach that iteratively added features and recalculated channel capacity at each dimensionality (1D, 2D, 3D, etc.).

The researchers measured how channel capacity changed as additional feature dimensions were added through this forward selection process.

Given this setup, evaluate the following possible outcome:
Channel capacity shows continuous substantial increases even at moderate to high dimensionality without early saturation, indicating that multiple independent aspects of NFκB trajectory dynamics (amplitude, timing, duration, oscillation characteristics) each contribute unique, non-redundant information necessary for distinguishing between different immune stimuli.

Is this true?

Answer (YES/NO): NO